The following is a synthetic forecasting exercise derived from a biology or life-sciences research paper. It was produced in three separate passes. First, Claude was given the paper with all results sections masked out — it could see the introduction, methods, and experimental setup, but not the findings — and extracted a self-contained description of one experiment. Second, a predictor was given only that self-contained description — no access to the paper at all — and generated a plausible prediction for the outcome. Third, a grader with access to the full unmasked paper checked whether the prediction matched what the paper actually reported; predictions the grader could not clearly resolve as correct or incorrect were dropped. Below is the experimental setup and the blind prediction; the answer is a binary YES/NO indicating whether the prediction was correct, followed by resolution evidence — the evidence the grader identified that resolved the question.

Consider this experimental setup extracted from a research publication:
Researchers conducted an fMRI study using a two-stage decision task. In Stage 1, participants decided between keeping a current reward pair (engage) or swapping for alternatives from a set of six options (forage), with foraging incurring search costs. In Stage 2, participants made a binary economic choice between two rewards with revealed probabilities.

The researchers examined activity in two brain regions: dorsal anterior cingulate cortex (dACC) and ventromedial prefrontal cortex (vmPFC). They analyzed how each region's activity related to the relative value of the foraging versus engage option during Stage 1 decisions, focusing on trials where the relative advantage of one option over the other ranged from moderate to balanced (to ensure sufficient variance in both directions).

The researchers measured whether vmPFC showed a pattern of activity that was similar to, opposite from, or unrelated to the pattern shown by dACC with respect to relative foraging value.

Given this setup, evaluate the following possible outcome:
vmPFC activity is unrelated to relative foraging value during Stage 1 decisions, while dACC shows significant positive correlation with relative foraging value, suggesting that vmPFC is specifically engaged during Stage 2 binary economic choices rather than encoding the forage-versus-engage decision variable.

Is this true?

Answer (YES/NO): NO